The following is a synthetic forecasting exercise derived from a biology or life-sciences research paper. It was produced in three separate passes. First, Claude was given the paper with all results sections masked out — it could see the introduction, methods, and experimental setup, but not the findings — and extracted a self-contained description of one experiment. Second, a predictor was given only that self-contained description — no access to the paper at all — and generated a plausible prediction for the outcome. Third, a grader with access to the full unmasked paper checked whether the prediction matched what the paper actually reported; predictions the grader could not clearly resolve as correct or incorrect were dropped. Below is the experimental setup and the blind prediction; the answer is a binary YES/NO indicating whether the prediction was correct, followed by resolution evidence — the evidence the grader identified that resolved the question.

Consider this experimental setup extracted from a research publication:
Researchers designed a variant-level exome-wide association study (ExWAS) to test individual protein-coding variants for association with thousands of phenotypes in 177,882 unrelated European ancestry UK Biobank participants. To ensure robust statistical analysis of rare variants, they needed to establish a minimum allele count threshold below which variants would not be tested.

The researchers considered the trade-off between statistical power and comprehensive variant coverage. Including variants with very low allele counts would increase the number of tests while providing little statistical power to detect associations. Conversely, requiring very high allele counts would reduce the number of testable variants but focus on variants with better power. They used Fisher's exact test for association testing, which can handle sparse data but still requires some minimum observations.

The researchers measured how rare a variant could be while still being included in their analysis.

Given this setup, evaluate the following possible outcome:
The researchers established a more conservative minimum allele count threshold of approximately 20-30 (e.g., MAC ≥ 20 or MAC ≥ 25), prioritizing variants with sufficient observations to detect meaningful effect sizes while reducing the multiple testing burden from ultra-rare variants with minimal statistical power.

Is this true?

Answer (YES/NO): NO